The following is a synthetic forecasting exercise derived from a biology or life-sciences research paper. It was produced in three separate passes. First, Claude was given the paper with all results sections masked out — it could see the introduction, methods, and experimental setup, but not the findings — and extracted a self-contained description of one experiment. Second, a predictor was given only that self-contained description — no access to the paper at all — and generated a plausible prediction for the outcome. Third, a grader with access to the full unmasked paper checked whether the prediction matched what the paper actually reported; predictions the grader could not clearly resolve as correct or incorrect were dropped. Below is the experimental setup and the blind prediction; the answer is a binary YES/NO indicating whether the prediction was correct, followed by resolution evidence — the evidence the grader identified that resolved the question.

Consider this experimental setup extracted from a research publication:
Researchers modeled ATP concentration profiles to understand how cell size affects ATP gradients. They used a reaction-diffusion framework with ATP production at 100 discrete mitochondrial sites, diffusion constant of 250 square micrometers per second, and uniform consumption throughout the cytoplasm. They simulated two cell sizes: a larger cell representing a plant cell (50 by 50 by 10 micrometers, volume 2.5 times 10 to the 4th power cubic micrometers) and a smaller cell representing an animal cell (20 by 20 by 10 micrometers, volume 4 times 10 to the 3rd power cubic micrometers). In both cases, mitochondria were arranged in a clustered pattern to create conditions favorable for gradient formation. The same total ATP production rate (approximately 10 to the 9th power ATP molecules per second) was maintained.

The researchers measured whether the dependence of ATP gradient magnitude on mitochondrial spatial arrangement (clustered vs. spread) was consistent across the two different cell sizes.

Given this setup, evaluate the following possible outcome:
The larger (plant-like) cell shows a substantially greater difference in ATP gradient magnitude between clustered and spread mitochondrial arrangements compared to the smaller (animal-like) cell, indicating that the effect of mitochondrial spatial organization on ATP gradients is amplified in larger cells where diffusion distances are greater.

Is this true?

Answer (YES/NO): NO